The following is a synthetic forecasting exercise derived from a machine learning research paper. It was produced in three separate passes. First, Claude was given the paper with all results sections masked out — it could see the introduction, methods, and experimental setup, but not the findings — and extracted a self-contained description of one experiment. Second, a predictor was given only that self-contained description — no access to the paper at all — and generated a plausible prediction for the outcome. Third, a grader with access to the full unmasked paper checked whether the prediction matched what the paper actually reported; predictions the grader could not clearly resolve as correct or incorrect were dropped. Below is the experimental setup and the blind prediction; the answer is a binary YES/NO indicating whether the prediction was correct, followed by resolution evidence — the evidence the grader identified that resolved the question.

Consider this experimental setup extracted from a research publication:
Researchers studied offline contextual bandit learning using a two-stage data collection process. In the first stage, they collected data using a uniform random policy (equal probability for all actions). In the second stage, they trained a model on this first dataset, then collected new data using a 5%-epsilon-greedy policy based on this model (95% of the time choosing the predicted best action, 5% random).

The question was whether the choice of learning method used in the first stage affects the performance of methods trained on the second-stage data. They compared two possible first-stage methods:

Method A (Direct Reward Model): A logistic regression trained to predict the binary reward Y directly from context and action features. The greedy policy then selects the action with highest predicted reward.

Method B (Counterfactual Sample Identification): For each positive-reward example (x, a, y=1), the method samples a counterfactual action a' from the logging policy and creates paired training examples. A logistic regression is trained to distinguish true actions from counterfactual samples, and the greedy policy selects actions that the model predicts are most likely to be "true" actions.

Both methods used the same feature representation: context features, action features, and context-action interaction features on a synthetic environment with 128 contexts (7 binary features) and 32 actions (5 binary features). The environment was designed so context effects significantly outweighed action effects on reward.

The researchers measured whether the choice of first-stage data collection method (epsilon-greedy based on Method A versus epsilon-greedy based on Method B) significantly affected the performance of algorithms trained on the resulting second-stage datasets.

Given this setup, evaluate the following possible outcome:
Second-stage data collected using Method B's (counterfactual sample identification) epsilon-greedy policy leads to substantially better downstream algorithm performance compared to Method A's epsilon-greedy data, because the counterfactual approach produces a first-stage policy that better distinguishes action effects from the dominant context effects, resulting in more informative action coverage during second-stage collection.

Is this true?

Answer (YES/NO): NO